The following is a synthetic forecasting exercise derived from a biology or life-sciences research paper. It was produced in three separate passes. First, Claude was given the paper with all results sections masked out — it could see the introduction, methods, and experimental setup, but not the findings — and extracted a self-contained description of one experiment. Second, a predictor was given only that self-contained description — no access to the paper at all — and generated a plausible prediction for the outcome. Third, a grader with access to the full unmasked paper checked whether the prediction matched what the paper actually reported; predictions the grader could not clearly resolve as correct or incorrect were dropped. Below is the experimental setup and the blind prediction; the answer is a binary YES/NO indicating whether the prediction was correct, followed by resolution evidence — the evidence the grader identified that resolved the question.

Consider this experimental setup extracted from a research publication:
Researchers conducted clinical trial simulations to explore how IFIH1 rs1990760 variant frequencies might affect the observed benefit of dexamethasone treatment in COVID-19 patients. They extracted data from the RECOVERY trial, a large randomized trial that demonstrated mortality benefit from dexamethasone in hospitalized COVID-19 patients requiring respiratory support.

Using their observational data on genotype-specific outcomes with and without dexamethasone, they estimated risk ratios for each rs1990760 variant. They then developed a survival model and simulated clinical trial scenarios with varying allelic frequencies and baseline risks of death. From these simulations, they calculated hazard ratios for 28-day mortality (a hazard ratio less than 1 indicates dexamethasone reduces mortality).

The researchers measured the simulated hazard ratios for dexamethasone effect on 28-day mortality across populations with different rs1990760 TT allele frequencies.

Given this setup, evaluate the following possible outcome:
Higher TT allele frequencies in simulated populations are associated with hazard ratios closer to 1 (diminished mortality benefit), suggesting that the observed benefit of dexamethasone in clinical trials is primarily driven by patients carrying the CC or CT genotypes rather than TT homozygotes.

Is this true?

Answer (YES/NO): YES